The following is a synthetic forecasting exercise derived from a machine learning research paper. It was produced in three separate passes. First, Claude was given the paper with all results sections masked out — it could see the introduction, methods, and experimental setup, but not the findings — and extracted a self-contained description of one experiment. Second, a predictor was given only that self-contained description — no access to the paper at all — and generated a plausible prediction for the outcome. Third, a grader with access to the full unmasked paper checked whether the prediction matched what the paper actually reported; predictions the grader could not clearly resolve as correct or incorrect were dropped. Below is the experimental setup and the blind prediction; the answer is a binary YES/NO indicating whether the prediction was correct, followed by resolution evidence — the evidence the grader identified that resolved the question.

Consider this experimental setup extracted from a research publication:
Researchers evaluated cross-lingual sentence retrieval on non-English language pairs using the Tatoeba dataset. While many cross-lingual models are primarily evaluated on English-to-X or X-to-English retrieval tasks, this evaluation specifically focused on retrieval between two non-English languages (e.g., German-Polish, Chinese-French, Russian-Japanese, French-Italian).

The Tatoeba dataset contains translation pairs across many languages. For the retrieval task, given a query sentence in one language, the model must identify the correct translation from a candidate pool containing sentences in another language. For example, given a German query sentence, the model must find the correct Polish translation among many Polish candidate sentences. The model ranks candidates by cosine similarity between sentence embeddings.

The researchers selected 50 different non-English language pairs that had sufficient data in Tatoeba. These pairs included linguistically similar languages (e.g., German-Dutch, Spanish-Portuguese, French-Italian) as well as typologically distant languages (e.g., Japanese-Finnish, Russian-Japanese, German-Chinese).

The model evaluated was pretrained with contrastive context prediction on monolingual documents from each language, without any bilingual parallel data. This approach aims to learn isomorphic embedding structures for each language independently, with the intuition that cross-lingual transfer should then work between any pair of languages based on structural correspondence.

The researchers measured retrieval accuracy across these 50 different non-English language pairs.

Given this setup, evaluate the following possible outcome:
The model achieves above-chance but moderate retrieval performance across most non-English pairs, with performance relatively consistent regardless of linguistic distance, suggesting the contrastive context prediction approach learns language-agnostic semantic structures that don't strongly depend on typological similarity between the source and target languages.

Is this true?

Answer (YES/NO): NO